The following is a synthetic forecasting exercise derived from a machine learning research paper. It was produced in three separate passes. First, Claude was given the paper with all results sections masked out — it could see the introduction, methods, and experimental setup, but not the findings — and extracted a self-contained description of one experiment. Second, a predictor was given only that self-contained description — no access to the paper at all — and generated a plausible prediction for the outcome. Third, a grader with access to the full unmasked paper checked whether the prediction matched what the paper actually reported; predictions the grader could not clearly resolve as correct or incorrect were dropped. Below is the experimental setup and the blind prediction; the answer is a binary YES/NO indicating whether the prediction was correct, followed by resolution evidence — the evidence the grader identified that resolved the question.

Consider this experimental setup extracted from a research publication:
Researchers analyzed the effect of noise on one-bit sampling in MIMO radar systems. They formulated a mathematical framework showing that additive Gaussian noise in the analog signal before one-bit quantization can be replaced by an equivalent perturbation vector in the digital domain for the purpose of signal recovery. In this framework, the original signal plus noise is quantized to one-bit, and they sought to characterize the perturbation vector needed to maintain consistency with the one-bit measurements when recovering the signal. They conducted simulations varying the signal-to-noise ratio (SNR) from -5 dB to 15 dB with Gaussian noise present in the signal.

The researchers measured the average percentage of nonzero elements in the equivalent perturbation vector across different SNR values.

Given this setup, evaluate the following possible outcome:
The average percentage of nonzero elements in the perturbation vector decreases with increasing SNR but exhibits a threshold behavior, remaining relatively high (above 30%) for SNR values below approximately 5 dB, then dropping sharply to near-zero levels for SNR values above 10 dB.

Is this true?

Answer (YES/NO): NO